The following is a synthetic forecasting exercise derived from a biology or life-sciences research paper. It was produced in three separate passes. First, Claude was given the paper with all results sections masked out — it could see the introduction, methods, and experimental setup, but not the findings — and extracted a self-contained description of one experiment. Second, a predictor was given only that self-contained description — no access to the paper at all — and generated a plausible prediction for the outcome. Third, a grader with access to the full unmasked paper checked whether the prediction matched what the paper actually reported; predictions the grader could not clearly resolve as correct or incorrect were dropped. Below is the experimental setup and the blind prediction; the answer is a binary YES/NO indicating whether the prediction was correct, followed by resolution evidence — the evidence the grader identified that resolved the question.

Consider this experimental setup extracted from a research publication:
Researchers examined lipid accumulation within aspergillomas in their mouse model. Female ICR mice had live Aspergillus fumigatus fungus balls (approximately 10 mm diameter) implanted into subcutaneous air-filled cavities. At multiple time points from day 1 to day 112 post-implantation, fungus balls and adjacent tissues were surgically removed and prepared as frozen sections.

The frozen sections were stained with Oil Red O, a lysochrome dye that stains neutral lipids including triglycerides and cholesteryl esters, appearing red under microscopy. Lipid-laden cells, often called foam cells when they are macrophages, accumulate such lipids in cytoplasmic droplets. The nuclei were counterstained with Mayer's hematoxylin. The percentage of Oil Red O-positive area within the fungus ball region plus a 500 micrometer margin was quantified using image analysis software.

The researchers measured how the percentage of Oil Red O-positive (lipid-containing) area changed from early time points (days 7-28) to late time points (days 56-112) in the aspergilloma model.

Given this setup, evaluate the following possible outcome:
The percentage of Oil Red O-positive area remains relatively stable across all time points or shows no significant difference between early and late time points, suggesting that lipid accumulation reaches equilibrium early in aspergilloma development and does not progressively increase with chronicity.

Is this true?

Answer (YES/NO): NO